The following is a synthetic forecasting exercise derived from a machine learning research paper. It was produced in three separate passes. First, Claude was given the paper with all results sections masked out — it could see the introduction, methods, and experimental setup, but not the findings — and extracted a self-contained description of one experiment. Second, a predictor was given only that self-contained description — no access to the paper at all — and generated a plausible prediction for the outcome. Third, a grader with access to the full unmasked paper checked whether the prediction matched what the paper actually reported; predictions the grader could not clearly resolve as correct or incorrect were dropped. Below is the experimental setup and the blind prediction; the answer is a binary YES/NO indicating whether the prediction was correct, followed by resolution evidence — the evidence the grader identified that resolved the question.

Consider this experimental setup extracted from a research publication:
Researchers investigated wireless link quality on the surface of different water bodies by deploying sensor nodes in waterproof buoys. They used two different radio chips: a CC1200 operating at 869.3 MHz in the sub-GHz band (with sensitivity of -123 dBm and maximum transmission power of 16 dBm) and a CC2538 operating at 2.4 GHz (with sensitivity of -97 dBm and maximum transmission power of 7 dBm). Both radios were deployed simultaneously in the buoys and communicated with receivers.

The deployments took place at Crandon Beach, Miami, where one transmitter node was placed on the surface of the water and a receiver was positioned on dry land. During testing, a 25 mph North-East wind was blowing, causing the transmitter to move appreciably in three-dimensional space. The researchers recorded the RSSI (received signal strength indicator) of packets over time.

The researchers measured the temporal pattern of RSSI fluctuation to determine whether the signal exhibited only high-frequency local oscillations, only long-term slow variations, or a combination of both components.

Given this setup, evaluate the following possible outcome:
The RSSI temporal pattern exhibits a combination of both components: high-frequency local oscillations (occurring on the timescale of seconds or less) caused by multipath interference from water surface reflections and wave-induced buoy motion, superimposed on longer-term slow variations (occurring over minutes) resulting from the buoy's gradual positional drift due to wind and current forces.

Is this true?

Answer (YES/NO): NO